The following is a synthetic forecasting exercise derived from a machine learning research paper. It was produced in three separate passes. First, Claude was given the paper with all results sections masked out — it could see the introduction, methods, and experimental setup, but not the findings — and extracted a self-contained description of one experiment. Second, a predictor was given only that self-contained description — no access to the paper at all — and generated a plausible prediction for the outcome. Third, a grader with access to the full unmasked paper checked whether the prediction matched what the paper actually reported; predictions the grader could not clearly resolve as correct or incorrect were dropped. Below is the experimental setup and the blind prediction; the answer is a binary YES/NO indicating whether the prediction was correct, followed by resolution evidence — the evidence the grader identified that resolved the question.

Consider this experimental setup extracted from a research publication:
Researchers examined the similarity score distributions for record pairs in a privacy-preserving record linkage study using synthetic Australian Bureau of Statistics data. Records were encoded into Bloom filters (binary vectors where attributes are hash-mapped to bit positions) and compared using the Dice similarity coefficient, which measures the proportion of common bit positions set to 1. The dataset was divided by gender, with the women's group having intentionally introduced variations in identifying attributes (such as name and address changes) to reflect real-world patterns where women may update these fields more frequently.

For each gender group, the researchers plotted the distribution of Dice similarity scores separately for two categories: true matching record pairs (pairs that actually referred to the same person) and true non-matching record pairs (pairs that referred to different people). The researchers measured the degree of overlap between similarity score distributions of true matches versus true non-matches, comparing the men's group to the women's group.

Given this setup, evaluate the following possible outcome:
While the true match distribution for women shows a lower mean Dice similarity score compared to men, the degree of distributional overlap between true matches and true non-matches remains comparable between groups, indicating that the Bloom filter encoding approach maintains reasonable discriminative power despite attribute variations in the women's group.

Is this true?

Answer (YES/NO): NO